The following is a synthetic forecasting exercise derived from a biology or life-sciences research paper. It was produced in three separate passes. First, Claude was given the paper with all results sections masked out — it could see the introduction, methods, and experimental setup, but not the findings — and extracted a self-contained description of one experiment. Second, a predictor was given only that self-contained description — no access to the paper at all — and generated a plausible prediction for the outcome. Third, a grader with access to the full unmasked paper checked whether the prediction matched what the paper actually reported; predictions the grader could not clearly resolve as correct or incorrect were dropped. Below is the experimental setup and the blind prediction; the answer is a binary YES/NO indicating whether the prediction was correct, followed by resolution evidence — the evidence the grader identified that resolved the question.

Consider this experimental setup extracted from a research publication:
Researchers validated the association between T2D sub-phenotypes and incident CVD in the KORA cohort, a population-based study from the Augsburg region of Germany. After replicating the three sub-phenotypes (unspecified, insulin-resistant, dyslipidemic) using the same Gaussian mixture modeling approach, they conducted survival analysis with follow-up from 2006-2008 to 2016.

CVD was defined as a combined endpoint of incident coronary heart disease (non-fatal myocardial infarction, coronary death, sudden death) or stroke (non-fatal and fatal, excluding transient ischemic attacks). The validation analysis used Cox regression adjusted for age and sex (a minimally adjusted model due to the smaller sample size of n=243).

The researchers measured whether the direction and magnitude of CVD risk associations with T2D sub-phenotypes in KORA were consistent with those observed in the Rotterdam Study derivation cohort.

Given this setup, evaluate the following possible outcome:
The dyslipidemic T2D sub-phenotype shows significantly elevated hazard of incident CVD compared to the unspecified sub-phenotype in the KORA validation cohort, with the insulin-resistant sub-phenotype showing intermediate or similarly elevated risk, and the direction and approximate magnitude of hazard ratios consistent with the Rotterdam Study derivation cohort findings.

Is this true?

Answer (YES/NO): NO